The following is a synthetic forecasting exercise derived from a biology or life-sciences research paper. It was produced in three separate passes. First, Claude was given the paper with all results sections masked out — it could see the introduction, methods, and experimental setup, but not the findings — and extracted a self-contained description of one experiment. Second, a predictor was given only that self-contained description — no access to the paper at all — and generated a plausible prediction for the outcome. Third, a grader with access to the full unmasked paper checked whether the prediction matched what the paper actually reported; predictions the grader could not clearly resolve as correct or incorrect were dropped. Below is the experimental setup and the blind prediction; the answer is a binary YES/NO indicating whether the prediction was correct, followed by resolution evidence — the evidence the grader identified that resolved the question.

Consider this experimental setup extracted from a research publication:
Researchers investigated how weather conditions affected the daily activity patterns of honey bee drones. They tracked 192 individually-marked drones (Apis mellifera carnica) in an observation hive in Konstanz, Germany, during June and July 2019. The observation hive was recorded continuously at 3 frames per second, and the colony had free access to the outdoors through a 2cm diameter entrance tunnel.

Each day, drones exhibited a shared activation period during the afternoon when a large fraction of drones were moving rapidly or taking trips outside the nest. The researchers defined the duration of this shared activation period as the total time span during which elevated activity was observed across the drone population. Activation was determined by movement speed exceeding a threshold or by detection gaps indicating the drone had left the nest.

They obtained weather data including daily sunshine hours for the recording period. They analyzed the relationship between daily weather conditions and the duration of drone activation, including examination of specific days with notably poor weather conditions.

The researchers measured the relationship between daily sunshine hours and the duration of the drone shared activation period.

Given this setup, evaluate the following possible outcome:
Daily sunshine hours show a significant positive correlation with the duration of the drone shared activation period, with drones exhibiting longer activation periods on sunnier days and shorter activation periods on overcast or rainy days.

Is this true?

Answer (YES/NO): YES